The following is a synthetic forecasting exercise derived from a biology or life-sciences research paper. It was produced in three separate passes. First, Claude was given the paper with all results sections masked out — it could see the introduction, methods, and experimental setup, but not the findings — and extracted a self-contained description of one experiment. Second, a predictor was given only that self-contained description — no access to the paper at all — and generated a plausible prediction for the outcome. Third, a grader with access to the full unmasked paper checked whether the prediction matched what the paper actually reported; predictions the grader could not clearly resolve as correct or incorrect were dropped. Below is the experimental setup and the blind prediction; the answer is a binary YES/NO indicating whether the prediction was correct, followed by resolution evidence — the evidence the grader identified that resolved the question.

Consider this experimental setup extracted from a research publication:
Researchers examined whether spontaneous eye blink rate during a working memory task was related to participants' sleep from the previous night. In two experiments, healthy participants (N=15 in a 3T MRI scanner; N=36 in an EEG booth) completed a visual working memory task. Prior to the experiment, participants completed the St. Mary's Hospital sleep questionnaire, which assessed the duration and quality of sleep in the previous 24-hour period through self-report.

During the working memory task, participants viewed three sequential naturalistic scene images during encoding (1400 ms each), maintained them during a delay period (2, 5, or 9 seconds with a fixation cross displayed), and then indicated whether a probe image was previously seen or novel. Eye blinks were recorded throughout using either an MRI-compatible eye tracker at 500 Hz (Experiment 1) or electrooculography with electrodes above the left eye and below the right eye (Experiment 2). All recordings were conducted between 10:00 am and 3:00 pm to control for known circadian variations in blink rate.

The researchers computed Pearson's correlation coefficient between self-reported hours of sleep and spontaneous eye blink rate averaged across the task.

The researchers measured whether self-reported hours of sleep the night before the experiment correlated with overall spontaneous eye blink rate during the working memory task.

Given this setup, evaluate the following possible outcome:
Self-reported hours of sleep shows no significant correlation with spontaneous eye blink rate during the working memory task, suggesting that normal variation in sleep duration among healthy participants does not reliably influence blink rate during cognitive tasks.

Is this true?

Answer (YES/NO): YES